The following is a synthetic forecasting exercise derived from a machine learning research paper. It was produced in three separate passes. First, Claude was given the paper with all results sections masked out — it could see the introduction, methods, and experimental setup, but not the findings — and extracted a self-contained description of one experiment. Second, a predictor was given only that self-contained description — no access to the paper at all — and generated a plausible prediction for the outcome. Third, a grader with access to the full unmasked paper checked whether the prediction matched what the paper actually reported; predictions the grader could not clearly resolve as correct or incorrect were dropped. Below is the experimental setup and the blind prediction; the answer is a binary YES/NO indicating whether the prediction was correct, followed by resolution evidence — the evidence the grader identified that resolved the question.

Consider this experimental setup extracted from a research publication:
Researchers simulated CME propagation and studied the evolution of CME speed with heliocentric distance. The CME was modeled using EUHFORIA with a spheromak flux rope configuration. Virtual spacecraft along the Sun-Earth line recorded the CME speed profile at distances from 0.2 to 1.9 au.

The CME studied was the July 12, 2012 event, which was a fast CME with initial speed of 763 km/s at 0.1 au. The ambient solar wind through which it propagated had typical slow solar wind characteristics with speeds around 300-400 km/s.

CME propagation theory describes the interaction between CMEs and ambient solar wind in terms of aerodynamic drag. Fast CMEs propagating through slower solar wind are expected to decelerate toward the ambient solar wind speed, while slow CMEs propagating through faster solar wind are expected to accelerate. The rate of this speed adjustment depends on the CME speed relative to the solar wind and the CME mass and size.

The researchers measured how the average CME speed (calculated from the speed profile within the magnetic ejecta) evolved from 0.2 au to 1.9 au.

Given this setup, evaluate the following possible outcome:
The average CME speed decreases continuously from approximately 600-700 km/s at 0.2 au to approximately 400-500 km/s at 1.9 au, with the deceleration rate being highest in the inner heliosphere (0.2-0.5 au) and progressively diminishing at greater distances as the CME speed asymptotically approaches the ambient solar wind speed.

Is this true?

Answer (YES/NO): NO